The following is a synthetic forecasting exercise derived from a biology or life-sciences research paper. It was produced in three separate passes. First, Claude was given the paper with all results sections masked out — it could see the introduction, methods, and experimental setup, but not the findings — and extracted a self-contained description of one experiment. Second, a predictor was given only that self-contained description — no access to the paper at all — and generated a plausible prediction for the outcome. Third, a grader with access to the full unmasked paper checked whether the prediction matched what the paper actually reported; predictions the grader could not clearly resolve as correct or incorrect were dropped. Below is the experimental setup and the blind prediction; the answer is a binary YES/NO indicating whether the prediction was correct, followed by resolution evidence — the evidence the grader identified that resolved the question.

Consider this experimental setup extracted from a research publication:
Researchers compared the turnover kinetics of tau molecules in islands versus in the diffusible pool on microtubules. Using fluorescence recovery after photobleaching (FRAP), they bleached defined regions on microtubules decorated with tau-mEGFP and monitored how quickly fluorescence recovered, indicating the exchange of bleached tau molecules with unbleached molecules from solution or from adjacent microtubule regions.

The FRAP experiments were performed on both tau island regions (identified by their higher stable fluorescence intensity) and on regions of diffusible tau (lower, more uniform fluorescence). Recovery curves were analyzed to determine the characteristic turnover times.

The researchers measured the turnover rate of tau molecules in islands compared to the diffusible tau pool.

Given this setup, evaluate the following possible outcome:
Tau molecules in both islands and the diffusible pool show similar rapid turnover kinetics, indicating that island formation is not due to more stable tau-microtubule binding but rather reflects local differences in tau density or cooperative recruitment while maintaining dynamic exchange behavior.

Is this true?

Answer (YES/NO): NO